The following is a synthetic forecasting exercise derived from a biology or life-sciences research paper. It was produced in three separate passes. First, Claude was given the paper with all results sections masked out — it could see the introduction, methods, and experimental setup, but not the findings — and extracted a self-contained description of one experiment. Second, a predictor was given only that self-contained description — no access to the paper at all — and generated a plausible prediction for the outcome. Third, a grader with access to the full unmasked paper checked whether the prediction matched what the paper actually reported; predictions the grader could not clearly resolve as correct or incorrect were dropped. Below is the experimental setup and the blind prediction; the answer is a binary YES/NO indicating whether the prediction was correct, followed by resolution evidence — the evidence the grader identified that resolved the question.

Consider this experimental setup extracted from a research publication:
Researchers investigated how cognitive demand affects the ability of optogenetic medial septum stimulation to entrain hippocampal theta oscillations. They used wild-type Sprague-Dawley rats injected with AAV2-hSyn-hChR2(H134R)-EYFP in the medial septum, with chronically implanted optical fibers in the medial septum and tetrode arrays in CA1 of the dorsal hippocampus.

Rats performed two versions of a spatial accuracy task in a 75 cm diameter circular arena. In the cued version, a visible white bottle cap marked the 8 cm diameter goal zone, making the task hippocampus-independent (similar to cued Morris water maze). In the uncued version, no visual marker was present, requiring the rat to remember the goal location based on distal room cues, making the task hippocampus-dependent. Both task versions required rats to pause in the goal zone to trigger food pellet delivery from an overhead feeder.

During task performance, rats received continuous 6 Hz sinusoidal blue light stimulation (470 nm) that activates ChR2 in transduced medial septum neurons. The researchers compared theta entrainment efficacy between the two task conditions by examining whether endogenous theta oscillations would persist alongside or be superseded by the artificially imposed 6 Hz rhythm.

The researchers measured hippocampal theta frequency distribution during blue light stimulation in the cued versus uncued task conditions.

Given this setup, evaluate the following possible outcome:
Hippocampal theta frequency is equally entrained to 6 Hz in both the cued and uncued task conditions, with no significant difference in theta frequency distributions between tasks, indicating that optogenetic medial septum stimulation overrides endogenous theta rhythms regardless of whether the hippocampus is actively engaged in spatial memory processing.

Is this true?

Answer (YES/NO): NO